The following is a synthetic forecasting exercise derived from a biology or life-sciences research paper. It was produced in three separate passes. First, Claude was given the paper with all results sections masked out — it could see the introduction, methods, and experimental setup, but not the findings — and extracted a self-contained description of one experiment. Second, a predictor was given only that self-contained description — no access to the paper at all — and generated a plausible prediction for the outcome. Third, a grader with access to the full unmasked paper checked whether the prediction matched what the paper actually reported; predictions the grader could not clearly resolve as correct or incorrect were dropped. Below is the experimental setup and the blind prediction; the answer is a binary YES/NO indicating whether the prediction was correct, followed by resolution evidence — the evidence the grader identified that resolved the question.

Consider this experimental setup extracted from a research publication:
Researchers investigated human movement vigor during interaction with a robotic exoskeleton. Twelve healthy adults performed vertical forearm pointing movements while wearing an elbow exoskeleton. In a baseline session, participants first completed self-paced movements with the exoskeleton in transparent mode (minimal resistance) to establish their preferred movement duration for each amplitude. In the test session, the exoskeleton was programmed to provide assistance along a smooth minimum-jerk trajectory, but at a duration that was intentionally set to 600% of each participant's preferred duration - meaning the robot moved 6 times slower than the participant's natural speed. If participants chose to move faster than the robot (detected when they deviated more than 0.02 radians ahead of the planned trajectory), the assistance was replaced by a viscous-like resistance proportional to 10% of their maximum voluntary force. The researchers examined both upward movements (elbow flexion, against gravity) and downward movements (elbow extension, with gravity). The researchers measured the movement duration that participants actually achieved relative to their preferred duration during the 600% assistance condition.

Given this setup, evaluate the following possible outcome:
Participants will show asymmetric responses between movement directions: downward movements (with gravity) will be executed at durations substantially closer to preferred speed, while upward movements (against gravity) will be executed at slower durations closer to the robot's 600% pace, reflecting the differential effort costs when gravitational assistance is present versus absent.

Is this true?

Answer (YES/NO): NO